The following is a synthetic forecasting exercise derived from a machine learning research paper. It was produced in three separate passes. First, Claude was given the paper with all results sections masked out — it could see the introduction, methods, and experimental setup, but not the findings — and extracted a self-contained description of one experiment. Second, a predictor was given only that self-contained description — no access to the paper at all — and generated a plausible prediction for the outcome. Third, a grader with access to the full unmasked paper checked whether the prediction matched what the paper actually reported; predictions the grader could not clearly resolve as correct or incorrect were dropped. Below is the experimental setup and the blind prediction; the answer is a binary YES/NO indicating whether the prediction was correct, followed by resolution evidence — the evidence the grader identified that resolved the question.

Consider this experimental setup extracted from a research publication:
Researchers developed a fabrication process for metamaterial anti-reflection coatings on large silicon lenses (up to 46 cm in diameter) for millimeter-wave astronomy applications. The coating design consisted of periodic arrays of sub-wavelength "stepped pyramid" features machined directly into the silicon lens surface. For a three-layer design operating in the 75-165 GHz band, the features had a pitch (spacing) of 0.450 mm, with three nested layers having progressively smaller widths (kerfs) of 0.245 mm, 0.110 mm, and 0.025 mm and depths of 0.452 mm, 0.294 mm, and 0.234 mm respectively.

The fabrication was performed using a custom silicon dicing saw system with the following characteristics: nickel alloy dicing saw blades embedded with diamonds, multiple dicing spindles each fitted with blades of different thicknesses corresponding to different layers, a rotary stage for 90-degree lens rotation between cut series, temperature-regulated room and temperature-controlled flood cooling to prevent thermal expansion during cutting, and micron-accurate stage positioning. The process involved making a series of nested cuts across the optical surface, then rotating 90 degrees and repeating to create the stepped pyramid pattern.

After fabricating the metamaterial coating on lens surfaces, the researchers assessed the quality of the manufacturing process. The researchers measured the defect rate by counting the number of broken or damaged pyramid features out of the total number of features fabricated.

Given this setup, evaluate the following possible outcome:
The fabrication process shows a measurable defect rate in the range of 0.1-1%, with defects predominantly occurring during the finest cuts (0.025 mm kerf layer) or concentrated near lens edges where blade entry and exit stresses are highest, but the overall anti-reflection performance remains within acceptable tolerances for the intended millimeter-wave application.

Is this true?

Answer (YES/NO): NO